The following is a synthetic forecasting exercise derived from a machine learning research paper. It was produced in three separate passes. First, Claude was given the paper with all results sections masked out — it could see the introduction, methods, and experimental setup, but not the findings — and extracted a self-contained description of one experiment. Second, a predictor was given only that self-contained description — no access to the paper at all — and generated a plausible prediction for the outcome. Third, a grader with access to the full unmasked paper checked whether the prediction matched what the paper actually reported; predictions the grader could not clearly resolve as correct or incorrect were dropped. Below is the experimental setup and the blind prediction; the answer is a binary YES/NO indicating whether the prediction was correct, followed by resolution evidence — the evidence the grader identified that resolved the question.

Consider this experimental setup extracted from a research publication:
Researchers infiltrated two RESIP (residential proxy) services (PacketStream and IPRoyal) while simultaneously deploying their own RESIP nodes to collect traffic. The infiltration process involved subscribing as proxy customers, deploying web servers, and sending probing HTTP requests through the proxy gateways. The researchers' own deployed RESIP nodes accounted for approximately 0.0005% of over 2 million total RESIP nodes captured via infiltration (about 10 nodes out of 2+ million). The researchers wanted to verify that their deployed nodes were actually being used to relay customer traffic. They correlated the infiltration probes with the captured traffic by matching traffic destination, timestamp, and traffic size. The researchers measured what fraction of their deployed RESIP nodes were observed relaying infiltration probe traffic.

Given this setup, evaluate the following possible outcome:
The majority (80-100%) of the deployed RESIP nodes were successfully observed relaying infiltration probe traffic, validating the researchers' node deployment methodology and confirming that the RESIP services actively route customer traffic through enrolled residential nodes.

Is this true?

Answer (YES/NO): YES